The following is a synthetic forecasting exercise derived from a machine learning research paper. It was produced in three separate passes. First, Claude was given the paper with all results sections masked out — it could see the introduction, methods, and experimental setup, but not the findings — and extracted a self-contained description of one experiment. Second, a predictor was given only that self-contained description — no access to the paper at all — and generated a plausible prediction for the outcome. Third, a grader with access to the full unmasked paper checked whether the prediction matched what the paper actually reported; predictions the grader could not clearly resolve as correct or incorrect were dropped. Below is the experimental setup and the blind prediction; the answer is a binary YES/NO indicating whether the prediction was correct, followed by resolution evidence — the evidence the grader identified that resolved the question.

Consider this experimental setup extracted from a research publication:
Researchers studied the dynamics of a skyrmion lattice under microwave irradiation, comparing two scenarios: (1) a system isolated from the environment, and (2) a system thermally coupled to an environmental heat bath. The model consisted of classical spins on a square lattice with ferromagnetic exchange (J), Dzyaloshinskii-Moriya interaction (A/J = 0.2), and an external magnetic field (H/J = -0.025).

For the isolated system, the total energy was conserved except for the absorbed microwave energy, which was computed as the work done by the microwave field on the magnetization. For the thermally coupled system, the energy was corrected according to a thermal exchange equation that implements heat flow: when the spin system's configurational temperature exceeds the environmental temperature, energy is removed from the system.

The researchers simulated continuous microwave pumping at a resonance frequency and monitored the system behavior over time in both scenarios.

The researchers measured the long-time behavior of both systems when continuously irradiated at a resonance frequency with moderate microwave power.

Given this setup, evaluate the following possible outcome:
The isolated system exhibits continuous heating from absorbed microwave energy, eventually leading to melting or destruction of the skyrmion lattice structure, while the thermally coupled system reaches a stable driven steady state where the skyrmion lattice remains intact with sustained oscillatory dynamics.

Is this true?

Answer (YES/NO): NO